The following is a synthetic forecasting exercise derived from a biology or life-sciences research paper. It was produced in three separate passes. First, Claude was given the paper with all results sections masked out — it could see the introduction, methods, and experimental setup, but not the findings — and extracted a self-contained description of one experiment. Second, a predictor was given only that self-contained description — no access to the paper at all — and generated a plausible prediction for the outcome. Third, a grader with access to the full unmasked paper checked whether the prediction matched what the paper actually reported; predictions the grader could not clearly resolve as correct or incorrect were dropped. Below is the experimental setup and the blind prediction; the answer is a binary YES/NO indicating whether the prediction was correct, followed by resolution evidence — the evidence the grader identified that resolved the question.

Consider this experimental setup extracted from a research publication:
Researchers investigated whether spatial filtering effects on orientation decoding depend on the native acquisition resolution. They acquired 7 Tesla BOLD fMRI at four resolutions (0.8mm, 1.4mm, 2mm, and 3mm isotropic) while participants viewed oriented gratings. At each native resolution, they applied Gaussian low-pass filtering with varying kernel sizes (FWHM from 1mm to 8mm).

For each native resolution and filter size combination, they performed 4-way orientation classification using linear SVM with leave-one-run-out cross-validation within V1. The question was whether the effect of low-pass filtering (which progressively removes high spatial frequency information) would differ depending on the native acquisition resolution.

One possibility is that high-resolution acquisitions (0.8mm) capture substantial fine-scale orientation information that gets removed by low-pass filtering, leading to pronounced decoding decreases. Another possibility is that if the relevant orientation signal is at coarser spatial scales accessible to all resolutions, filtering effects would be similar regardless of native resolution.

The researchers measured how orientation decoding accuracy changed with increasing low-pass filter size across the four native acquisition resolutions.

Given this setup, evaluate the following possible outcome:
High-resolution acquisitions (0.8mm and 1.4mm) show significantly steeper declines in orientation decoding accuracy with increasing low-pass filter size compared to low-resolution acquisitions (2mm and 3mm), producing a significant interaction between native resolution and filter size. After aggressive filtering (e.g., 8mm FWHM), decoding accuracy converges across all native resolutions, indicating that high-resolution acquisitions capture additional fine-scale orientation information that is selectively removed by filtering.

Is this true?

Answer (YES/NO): NO